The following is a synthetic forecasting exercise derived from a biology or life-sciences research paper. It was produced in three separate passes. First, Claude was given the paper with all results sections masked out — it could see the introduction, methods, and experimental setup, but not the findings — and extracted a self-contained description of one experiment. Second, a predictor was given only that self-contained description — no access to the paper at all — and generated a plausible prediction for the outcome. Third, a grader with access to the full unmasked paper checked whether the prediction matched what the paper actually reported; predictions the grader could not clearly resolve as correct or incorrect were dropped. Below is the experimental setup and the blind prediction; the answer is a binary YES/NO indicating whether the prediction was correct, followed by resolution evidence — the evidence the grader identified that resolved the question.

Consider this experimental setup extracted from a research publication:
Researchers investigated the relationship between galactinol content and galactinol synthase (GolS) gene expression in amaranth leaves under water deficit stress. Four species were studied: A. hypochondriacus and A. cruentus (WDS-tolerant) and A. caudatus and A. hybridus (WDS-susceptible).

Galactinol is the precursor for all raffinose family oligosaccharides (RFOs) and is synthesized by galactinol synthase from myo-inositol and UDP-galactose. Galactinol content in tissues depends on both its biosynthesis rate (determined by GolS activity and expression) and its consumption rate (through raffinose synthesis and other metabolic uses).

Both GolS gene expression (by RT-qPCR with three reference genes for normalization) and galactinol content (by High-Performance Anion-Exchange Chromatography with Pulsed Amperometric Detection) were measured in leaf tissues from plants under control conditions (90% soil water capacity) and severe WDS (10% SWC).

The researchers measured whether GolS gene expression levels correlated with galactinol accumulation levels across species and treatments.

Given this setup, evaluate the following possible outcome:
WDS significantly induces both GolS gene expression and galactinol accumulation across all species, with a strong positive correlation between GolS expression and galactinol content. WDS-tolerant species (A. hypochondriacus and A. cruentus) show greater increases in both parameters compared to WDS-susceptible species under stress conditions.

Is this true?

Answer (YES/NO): NO